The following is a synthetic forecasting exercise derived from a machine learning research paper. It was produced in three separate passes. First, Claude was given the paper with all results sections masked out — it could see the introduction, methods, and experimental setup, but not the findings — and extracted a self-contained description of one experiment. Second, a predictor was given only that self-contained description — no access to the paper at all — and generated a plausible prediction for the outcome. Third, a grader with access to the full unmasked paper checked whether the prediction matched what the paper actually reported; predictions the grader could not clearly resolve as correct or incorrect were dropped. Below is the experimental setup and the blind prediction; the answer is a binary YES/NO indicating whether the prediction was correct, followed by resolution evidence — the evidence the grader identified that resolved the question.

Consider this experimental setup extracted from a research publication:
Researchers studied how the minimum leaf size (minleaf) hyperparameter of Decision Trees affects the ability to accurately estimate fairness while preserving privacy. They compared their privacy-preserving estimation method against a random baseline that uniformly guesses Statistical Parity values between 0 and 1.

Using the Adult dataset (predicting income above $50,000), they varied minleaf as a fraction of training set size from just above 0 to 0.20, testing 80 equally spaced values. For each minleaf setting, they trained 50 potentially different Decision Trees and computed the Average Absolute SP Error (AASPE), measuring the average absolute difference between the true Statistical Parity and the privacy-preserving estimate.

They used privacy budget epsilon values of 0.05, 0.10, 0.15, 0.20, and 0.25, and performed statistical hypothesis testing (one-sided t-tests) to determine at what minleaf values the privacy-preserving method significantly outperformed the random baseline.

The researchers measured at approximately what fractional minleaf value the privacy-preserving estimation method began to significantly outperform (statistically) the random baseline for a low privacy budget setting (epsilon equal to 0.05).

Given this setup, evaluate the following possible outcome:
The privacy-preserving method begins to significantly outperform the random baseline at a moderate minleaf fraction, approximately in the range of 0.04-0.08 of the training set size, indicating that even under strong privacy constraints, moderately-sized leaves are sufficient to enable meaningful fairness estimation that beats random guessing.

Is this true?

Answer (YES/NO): NO